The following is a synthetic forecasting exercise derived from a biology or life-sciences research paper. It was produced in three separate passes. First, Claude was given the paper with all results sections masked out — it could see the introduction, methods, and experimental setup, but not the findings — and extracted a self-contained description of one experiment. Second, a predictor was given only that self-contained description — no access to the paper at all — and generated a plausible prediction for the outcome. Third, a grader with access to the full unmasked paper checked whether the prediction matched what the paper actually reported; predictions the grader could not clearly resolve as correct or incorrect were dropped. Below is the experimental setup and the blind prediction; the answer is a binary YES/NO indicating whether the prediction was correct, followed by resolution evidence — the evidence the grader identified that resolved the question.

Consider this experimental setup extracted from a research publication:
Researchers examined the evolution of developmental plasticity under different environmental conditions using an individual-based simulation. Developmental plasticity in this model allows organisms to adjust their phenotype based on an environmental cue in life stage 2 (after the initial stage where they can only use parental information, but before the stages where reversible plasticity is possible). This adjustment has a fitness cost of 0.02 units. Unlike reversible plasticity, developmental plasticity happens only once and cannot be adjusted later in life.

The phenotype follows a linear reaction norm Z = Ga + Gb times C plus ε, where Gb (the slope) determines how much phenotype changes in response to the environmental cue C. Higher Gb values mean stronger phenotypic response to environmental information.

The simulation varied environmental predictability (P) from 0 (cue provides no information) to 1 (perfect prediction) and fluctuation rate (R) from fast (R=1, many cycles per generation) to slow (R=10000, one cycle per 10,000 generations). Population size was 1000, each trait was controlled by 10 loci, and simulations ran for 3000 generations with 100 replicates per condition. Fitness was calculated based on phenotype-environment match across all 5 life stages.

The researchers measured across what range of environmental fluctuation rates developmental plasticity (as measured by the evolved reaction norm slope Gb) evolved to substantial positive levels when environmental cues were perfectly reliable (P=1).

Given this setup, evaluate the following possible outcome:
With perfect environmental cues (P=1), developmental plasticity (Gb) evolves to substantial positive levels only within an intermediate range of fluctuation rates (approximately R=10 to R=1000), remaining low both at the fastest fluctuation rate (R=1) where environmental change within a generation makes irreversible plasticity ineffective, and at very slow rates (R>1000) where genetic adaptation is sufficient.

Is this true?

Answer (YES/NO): NO